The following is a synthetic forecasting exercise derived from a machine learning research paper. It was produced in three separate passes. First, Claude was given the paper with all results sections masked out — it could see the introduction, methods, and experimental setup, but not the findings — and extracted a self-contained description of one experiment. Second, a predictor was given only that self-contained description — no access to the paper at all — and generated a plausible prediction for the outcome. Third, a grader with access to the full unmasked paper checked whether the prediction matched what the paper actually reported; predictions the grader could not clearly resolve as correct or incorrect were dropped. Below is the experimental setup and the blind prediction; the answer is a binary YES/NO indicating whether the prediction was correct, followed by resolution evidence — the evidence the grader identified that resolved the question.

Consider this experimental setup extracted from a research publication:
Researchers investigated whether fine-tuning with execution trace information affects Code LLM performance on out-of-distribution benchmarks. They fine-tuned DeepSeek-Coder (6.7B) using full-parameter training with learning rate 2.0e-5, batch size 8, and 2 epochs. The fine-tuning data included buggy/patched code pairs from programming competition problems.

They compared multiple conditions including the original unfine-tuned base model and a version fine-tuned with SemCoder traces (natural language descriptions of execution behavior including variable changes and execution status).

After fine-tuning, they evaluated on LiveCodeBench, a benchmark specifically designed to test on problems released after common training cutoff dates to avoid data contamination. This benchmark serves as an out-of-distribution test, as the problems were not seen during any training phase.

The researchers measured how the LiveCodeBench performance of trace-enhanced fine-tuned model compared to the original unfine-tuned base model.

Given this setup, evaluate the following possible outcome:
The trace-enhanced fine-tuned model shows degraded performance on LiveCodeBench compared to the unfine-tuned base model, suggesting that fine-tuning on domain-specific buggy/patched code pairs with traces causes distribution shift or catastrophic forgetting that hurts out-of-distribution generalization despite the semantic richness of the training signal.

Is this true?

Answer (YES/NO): YES